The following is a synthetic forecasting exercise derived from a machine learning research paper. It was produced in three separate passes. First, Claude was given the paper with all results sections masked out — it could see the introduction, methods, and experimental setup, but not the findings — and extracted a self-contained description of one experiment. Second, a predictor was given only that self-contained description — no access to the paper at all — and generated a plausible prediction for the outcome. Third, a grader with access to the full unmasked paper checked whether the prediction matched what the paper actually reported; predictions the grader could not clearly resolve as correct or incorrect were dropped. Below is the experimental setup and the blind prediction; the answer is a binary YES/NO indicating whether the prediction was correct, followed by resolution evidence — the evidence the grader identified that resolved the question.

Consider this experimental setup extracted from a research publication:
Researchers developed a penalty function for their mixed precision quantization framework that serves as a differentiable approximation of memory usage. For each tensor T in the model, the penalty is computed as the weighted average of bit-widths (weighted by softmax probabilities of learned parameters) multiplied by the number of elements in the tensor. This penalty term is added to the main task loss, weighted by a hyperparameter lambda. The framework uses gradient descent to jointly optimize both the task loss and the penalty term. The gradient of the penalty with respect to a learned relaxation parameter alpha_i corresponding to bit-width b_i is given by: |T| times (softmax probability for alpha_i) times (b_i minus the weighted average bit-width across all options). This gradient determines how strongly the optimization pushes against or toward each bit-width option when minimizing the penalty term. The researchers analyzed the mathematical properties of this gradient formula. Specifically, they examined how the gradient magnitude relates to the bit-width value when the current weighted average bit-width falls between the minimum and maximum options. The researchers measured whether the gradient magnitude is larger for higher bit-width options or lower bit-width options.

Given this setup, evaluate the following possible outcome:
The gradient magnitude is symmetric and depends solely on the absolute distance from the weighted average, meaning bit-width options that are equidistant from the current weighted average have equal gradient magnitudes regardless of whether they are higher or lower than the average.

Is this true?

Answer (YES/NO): NO